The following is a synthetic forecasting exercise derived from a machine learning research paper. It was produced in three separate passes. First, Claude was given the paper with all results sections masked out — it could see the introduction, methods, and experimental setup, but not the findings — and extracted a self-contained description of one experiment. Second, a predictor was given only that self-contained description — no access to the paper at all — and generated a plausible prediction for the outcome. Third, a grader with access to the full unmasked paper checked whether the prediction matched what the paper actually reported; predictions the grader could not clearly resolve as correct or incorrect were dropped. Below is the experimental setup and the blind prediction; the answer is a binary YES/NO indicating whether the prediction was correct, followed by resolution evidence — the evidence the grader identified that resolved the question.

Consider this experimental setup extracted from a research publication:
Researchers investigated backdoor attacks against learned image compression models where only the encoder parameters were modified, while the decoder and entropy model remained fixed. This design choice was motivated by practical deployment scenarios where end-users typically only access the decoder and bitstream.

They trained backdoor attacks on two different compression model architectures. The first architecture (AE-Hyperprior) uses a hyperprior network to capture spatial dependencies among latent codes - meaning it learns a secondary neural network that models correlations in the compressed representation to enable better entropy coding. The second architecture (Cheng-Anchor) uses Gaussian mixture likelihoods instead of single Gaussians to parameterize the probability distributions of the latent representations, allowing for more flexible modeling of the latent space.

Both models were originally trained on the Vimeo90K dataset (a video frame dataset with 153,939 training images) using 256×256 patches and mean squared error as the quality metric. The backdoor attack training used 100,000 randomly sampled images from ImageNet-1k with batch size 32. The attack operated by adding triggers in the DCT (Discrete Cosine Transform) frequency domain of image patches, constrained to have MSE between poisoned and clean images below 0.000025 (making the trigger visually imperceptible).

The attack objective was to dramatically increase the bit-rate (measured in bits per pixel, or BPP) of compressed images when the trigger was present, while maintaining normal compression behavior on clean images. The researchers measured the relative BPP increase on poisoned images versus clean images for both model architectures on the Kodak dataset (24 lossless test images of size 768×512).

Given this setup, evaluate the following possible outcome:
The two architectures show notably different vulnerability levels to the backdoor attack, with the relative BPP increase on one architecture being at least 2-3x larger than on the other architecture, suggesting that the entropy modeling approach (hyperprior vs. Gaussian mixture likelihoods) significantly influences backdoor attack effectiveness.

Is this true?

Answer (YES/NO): NO